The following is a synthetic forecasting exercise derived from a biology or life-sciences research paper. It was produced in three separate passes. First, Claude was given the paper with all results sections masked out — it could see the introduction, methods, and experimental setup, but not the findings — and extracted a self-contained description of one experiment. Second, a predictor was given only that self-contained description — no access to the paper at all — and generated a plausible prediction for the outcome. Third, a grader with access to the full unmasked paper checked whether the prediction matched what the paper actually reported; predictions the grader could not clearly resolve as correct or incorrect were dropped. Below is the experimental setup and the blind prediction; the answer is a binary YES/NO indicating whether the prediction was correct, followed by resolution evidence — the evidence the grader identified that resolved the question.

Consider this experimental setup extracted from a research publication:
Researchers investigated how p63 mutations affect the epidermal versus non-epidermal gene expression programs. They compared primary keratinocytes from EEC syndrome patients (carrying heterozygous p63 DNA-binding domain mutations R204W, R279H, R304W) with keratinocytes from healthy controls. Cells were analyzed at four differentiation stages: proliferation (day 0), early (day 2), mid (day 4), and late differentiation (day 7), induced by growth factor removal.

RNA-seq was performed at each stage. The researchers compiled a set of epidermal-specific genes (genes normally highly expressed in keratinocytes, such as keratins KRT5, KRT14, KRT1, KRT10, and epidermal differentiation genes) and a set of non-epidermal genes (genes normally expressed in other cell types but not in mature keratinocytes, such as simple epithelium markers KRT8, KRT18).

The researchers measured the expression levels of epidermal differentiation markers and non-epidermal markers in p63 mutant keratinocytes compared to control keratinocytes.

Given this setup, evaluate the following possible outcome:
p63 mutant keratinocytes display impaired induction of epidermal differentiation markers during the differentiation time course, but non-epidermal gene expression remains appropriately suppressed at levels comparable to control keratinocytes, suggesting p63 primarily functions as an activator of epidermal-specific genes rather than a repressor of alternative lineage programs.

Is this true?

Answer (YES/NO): NO